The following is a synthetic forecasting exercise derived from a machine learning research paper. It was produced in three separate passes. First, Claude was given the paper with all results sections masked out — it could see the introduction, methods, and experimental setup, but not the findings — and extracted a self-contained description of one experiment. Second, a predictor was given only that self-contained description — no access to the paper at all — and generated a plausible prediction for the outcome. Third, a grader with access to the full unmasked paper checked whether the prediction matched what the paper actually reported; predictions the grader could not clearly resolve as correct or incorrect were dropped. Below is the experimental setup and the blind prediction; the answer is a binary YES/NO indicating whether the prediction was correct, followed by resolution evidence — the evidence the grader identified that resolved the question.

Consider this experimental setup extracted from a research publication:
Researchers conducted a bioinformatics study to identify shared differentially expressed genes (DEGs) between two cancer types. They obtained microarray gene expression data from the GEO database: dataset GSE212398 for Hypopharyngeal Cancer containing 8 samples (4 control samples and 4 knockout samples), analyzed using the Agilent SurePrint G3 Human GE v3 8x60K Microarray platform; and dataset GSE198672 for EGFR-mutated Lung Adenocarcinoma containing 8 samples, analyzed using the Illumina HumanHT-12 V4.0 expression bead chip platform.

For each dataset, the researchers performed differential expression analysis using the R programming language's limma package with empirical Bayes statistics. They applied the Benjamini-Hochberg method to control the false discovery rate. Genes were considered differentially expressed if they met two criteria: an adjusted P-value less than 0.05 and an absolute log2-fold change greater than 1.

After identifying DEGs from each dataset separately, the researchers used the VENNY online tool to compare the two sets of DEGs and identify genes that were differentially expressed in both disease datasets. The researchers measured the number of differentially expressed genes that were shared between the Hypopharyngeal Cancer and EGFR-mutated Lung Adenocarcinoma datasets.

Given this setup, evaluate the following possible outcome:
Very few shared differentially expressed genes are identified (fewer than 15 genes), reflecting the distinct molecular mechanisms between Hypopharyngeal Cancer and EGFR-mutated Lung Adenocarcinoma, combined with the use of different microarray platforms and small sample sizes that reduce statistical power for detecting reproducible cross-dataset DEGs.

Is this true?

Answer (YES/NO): NO